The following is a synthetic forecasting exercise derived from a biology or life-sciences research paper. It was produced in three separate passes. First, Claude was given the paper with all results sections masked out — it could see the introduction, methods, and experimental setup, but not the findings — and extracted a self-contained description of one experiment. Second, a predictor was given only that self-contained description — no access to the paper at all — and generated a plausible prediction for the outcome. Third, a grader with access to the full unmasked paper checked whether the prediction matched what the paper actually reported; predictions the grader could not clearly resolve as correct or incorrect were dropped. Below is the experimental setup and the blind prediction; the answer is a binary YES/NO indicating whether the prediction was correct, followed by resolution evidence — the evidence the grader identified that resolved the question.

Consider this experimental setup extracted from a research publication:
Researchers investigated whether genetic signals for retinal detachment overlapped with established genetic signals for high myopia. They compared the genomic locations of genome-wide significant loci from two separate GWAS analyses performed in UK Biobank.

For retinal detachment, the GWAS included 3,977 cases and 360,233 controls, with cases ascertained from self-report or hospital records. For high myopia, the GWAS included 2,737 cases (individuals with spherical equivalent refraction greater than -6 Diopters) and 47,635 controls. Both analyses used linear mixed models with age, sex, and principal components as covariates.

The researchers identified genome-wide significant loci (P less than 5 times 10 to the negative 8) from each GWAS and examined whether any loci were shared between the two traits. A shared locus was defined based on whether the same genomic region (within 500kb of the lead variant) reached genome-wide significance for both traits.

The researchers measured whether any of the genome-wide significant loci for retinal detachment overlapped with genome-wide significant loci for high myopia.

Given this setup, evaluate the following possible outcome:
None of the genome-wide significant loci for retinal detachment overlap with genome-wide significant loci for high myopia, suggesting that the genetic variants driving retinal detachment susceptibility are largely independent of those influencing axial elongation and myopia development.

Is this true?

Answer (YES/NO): YES